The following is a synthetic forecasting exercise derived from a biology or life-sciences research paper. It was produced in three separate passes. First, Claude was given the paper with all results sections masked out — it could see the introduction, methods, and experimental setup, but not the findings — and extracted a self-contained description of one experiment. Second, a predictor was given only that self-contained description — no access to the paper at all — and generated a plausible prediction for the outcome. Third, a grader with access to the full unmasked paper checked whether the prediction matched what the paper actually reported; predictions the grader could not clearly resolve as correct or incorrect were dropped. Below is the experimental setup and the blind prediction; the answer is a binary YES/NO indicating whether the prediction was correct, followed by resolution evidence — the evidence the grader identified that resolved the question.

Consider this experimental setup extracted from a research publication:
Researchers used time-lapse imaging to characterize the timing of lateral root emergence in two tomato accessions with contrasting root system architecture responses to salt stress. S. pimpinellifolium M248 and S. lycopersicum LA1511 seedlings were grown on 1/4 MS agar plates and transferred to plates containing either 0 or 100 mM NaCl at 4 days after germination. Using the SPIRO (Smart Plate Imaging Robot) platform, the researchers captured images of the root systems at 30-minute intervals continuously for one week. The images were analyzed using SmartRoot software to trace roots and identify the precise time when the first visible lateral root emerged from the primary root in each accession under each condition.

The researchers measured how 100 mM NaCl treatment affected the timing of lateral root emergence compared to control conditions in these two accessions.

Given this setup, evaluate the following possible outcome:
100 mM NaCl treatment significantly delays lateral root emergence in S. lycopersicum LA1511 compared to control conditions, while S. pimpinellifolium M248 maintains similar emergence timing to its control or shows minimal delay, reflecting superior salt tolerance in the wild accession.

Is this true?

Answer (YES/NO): NO